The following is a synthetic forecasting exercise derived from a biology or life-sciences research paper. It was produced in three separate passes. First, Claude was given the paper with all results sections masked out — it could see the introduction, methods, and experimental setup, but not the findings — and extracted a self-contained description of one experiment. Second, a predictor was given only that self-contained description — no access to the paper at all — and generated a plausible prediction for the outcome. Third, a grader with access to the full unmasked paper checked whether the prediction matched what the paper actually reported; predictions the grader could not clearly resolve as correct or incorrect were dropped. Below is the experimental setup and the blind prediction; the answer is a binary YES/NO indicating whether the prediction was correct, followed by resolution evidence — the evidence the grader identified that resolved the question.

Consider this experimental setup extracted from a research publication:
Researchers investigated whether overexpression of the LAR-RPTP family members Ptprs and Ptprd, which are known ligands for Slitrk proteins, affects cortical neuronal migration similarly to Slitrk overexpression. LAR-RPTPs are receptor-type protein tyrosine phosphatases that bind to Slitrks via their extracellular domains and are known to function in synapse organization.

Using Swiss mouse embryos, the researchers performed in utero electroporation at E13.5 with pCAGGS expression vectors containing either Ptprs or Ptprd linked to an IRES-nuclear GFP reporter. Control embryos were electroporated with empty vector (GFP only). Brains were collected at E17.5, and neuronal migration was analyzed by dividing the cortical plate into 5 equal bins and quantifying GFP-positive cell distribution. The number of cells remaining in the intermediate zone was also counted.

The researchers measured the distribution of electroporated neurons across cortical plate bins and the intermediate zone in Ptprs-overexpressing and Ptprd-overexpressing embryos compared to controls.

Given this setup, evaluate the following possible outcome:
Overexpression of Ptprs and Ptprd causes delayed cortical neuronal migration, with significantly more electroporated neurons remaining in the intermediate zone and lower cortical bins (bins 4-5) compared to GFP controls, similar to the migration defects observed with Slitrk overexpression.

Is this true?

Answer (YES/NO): NO